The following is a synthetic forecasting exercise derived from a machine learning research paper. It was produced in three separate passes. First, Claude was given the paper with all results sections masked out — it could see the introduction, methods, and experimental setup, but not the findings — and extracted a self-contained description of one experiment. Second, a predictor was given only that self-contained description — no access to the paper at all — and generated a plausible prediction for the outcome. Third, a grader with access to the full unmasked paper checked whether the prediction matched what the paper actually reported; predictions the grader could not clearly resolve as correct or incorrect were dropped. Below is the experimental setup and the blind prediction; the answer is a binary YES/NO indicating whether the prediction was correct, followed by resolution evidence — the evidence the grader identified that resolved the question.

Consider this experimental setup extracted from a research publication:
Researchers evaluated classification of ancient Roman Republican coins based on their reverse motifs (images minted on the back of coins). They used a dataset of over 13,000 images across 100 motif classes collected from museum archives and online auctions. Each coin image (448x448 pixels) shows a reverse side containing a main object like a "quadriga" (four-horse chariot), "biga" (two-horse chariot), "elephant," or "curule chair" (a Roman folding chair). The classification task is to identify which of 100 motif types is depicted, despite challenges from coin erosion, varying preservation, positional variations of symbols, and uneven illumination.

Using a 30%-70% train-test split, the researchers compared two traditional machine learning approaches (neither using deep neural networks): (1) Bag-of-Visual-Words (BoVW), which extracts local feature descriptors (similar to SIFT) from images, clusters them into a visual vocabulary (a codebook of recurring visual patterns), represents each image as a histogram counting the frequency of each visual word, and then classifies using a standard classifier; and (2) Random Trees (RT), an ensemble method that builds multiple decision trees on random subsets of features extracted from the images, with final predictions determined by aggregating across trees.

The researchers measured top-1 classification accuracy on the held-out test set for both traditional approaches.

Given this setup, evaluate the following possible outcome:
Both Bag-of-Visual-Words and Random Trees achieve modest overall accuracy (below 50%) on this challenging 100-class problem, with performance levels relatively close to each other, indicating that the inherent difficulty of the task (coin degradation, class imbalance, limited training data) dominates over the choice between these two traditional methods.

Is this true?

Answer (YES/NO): NO